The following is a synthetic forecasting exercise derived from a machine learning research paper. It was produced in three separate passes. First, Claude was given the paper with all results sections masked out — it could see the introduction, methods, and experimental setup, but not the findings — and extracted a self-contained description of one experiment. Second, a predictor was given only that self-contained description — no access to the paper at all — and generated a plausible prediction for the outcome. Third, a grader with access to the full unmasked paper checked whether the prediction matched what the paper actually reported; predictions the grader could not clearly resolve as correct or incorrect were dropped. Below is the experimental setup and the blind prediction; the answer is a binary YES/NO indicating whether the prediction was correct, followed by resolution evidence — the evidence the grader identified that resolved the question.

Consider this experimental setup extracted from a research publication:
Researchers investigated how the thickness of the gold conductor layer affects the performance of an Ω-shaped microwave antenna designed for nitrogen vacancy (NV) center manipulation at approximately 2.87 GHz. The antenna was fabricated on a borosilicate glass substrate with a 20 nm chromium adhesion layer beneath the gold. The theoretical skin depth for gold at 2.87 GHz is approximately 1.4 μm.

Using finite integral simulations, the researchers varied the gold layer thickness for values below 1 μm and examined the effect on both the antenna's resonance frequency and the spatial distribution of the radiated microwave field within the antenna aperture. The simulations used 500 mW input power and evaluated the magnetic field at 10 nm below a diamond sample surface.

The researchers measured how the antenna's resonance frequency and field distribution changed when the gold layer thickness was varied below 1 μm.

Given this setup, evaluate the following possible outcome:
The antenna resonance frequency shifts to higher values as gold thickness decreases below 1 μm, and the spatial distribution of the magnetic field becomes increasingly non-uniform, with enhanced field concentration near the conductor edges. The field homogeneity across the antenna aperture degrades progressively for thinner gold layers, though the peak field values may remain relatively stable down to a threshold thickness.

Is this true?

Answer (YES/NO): NO